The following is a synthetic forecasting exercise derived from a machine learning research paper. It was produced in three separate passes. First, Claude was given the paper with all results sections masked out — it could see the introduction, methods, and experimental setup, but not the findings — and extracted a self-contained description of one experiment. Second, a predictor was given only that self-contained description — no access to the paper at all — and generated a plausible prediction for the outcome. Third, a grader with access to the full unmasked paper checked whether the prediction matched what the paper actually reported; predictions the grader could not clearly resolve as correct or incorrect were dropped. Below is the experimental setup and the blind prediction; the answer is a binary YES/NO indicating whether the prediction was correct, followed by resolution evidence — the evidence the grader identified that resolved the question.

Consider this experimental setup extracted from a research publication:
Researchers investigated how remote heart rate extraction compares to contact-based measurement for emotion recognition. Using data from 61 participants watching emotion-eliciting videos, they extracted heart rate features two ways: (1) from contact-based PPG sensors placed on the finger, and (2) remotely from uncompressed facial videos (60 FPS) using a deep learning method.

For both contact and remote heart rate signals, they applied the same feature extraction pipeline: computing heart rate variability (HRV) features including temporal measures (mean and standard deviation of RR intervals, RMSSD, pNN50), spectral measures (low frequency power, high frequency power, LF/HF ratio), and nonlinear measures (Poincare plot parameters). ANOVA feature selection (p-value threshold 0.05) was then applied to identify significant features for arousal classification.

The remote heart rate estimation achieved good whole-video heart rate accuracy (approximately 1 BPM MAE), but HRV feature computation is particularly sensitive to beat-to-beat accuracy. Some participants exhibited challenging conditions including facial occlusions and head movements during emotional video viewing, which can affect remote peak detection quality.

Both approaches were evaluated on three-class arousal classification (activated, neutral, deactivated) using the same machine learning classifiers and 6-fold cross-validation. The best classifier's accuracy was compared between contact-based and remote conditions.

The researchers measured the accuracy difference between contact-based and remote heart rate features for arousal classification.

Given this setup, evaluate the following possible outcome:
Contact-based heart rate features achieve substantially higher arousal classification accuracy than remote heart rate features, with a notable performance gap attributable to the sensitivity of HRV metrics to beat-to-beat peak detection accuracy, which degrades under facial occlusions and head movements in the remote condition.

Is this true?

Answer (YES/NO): YES